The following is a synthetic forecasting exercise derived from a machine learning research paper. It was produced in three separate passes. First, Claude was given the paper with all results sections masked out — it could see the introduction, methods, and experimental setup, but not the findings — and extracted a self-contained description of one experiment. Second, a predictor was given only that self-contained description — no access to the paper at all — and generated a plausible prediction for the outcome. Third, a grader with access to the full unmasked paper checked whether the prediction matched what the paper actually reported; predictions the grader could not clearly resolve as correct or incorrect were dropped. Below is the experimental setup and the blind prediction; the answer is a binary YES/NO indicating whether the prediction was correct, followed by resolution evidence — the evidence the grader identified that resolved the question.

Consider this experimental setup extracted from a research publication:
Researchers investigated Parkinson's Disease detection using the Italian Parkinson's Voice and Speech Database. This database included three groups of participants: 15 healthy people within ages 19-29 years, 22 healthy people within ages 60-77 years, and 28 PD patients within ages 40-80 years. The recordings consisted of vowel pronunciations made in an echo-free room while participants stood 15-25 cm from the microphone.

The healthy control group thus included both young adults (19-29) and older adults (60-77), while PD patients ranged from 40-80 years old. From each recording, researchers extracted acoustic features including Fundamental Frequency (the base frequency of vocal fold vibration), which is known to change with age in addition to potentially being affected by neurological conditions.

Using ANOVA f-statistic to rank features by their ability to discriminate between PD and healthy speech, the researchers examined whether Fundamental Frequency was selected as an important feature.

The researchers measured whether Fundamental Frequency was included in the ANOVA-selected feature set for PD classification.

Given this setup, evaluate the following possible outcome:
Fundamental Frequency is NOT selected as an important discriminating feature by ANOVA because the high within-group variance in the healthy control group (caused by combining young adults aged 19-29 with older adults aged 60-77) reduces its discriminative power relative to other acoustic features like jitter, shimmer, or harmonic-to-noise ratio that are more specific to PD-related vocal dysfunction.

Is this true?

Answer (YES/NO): YES